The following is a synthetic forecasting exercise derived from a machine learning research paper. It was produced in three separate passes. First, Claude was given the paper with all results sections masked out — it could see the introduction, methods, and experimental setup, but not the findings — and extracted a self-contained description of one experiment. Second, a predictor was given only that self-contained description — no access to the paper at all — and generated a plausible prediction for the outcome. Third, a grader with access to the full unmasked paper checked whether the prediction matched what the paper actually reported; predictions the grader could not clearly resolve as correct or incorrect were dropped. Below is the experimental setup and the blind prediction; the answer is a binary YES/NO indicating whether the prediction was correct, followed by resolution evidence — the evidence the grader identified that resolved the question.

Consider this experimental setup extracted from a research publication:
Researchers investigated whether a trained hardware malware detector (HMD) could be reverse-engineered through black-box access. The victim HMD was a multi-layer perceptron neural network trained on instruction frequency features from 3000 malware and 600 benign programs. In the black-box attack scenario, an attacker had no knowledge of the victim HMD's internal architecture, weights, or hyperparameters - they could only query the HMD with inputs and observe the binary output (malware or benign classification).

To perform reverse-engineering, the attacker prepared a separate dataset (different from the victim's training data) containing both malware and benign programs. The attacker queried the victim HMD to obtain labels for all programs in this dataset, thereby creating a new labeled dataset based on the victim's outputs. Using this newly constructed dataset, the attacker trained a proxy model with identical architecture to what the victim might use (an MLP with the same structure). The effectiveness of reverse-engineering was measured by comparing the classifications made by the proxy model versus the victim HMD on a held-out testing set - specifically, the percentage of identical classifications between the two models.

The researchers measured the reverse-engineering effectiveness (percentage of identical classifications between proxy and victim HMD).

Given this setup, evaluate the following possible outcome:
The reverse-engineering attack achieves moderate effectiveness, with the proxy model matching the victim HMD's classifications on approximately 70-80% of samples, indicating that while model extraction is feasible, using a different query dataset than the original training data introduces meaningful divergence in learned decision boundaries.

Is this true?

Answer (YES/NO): NO